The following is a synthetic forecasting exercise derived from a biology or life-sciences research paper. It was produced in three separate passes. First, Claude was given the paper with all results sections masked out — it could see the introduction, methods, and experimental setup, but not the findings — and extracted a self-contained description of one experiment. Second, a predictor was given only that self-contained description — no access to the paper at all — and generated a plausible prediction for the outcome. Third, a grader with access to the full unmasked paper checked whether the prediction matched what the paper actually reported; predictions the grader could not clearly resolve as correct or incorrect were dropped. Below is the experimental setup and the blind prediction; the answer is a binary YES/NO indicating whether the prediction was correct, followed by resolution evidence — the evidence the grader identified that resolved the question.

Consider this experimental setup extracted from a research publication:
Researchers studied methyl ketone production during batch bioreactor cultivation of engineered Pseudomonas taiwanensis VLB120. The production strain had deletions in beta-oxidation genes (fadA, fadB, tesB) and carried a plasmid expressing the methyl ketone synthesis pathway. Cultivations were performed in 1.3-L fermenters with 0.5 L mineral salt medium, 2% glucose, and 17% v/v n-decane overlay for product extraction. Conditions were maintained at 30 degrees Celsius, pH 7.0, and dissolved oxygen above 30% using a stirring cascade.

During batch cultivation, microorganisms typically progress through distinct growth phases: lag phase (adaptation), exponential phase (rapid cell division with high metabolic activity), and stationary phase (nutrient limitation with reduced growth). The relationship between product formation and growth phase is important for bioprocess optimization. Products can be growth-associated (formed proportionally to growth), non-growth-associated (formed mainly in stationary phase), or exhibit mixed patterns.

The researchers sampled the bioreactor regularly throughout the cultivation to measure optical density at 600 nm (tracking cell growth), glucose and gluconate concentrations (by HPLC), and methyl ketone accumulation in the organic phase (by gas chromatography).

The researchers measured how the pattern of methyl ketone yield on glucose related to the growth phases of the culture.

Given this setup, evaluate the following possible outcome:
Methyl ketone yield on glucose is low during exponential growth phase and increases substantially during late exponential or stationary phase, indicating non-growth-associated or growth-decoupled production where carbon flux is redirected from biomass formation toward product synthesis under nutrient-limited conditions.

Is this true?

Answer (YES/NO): YES